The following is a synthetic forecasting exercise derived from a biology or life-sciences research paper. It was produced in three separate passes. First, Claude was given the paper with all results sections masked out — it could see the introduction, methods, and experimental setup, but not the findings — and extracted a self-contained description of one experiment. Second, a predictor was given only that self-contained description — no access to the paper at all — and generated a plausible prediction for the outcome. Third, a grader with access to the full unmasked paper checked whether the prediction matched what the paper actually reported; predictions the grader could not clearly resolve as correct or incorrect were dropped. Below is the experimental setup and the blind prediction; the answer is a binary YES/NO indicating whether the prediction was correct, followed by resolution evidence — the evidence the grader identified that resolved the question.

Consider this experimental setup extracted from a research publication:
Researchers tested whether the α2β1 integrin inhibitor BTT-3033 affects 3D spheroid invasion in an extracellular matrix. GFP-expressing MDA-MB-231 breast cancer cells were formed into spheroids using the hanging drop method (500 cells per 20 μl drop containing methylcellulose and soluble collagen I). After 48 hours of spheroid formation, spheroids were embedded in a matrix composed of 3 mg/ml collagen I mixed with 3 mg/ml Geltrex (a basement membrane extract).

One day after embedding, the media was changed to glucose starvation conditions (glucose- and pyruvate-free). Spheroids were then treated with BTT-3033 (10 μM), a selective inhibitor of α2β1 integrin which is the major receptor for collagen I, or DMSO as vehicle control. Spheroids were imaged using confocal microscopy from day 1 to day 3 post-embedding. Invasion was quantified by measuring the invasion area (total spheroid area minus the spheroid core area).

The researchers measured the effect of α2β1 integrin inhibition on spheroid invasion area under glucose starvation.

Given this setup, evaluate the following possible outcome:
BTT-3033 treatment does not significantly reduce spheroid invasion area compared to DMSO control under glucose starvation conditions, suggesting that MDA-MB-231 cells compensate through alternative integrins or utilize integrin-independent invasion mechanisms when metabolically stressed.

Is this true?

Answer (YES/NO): NO